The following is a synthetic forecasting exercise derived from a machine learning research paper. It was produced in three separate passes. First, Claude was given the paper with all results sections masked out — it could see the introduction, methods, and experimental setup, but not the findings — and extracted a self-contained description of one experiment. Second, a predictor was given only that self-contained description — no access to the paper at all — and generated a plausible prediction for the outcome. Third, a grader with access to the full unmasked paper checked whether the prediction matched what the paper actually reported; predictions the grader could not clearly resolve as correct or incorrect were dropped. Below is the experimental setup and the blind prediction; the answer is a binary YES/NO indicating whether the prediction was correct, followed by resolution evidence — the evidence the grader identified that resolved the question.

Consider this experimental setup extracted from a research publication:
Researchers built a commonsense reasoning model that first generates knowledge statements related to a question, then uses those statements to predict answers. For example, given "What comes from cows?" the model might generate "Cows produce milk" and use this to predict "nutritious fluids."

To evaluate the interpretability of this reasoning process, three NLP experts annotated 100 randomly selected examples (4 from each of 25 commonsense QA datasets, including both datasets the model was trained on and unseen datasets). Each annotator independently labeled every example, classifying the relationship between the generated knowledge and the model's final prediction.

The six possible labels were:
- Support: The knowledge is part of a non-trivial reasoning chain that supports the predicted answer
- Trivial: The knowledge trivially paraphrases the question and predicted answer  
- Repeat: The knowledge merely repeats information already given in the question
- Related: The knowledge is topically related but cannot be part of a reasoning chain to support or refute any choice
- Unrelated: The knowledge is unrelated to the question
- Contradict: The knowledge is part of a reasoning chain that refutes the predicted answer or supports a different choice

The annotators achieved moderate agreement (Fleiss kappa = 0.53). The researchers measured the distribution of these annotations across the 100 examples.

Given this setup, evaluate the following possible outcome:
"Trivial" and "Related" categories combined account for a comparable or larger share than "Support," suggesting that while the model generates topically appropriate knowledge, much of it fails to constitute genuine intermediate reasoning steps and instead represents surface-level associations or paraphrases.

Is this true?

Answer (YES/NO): YES